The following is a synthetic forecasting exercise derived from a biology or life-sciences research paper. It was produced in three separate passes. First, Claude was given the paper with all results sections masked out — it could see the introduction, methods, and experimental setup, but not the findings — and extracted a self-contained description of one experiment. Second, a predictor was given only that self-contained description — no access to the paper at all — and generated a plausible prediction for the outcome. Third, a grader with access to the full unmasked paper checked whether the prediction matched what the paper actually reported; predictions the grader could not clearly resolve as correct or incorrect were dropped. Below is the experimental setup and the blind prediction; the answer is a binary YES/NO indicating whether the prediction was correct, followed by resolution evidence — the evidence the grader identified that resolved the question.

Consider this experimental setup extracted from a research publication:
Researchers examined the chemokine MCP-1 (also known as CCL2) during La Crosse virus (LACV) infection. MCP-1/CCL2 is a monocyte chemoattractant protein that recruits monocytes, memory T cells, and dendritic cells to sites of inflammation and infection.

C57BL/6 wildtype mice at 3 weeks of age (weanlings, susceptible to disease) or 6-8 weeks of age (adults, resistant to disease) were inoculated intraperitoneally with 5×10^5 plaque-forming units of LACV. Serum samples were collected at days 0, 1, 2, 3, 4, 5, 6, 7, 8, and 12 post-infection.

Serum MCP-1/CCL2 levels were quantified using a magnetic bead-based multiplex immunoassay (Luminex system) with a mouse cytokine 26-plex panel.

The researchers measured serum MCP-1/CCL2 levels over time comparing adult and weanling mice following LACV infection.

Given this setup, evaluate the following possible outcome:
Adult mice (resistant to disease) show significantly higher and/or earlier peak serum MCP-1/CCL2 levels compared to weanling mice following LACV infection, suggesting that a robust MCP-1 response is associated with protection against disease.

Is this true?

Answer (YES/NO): NO